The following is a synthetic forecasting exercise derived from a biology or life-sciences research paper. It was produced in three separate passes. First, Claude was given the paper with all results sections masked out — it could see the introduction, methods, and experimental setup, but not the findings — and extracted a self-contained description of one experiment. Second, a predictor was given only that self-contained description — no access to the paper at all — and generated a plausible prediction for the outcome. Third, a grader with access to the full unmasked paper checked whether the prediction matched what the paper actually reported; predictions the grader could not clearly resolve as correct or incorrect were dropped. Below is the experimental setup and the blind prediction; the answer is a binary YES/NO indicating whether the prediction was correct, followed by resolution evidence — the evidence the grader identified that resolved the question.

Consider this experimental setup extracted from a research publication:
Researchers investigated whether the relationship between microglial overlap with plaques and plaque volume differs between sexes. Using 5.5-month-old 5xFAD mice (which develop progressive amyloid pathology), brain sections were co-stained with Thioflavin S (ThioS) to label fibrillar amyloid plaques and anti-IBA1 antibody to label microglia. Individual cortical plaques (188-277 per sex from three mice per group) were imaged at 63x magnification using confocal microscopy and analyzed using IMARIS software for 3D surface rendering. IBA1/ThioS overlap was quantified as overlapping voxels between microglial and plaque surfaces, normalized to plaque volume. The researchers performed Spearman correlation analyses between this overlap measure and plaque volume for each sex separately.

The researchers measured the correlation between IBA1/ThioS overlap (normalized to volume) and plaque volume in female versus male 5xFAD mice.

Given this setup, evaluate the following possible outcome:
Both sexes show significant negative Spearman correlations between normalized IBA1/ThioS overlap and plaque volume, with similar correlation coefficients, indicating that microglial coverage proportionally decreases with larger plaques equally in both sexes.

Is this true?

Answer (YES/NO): NO